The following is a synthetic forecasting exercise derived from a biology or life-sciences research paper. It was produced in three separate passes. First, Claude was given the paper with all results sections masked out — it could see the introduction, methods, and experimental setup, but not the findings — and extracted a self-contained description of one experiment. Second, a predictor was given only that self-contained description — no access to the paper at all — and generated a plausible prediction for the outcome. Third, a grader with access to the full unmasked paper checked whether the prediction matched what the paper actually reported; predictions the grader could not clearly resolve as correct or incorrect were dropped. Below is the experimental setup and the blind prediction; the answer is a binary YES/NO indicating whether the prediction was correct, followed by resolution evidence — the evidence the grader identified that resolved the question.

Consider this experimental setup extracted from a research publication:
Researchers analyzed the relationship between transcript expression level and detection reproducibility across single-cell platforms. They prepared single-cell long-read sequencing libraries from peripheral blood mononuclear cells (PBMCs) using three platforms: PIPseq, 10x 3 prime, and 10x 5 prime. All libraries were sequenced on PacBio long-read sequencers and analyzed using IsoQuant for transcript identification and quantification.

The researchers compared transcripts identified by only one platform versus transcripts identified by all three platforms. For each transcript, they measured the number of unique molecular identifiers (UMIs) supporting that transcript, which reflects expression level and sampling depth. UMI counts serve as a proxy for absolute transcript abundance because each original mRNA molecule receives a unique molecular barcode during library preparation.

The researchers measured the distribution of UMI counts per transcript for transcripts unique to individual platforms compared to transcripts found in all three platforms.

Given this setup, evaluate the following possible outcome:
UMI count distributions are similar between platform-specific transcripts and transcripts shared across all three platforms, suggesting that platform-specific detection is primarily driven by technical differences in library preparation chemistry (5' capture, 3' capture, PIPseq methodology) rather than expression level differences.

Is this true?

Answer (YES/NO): NO